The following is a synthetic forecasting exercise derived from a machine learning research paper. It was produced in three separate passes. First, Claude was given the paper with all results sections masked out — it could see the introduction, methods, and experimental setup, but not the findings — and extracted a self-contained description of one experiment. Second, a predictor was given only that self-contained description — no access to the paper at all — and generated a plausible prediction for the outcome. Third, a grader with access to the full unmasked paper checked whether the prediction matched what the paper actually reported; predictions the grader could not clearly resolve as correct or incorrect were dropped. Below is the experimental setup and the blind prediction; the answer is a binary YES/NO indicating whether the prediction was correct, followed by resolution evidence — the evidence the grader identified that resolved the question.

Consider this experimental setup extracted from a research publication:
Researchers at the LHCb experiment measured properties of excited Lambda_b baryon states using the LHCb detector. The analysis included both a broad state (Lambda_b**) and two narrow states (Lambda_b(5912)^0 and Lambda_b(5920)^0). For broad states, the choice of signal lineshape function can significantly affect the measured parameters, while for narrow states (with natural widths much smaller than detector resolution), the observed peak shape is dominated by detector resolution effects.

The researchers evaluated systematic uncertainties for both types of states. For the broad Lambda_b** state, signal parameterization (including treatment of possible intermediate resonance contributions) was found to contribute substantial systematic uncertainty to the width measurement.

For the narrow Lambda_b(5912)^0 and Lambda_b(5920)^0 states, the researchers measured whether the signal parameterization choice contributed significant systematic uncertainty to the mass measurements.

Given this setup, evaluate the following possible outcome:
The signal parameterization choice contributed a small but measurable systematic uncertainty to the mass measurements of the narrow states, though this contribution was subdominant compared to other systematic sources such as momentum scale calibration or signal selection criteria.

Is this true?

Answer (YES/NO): NO